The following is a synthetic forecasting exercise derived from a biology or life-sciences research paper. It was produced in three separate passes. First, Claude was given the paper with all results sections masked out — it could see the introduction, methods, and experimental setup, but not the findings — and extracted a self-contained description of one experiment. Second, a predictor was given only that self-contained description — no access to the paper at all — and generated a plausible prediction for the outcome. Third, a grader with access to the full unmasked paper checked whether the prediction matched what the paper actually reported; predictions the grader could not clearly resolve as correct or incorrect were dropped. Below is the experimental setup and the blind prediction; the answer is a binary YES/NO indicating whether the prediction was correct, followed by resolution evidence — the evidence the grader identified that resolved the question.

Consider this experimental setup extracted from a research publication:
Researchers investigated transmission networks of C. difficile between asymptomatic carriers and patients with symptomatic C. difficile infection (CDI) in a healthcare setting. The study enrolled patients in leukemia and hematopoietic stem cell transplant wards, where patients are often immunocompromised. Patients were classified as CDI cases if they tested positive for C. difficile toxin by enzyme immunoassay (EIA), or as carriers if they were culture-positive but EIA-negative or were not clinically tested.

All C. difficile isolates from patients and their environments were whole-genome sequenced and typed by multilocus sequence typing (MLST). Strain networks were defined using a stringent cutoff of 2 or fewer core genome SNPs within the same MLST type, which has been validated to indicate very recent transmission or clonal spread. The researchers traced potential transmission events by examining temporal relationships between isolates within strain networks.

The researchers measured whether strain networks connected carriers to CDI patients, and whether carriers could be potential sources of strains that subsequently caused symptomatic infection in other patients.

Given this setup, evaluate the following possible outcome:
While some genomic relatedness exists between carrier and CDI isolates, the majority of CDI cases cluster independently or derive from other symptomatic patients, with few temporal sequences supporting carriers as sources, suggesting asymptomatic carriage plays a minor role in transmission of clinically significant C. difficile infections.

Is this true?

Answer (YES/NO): NO